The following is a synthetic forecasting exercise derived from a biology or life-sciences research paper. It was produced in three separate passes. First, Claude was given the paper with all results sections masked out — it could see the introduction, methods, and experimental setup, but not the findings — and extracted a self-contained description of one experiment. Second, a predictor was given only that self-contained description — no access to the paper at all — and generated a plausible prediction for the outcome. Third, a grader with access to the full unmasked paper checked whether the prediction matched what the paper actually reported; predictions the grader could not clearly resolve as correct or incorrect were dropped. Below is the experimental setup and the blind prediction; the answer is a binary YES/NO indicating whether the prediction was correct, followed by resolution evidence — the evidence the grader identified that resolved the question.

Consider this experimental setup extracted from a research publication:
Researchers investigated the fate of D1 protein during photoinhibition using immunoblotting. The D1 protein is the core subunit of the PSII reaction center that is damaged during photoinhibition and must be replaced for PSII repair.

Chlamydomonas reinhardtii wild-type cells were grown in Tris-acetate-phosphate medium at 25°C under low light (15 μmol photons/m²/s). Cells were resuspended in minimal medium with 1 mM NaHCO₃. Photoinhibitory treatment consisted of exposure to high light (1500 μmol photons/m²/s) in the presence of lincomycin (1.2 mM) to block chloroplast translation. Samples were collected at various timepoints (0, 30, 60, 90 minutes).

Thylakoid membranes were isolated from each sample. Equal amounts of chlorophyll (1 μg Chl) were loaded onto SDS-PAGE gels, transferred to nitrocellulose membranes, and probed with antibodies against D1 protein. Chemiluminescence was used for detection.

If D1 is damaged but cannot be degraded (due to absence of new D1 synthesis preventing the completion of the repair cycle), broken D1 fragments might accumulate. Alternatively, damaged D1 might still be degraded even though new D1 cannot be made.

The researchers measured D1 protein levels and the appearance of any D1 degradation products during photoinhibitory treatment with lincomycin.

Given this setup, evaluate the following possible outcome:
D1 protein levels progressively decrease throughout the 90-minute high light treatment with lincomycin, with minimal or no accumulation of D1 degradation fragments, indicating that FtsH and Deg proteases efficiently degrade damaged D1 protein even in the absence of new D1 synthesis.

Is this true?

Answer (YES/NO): YES